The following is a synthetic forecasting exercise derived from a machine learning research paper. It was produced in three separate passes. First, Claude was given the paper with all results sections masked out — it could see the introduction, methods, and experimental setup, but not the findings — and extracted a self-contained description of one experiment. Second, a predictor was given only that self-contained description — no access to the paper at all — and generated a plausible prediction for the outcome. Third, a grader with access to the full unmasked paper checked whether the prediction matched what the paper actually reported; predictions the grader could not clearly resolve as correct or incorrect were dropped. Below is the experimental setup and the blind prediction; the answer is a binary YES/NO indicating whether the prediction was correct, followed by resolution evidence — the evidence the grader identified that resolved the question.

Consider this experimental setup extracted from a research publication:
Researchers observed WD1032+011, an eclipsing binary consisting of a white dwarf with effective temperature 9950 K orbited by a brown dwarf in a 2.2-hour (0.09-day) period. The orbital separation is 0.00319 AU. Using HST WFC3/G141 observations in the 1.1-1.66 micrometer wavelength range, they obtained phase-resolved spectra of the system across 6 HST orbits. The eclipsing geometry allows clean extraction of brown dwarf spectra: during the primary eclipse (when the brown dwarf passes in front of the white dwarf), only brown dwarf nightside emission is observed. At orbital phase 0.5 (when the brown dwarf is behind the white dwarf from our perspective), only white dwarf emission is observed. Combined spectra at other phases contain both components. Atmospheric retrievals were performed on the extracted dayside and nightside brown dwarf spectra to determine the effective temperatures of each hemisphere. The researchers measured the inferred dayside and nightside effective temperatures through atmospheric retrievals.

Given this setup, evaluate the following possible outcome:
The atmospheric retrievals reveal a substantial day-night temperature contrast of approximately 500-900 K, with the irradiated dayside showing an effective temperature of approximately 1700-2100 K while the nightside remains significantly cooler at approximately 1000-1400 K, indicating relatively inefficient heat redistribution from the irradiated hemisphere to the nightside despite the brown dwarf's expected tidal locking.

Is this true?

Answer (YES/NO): NO